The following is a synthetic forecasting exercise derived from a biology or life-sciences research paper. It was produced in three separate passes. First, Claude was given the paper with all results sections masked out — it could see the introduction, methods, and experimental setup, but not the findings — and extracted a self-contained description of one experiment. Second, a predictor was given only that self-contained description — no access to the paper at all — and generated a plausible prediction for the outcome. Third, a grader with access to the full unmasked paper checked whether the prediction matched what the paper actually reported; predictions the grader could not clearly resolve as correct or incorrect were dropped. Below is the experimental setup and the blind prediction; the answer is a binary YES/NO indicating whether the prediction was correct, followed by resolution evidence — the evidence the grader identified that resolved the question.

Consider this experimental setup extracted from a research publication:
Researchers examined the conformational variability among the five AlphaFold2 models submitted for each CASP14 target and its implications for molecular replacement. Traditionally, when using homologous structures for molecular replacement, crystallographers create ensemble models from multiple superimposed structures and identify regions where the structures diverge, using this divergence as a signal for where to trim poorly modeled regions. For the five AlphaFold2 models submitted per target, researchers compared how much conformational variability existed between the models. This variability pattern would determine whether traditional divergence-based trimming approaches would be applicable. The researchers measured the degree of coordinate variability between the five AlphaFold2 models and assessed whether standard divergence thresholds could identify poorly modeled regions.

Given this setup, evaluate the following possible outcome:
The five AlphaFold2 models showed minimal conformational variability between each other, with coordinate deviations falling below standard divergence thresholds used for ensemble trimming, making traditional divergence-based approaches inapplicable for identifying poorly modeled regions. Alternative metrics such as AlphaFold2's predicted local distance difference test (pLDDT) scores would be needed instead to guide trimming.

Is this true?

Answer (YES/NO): YES